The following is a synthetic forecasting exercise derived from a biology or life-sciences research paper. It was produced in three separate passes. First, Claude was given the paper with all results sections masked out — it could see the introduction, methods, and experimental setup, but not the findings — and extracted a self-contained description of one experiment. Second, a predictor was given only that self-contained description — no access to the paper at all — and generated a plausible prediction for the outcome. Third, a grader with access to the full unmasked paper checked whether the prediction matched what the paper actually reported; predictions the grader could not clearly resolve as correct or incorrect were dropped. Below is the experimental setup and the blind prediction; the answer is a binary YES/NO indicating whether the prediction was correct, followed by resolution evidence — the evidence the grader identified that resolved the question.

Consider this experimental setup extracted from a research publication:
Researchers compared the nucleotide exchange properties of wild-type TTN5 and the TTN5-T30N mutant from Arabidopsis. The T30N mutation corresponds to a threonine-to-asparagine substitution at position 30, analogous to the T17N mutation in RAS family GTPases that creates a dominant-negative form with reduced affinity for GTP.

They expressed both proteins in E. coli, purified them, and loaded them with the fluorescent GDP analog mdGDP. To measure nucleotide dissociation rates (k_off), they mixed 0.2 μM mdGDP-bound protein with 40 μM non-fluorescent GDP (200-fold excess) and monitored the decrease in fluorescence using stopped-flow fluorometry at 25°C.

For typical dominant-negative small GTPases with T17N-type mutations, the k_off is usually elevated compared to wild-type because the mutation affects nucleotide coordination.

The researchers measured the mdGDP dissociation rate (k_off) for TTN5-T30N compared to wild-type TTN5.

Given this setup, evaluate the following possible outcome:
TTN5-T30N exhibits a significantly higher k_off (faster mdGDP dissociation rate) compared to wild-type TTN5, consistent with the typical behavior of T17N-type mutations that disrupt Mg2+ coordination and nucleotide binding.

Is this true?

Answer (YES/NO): YES